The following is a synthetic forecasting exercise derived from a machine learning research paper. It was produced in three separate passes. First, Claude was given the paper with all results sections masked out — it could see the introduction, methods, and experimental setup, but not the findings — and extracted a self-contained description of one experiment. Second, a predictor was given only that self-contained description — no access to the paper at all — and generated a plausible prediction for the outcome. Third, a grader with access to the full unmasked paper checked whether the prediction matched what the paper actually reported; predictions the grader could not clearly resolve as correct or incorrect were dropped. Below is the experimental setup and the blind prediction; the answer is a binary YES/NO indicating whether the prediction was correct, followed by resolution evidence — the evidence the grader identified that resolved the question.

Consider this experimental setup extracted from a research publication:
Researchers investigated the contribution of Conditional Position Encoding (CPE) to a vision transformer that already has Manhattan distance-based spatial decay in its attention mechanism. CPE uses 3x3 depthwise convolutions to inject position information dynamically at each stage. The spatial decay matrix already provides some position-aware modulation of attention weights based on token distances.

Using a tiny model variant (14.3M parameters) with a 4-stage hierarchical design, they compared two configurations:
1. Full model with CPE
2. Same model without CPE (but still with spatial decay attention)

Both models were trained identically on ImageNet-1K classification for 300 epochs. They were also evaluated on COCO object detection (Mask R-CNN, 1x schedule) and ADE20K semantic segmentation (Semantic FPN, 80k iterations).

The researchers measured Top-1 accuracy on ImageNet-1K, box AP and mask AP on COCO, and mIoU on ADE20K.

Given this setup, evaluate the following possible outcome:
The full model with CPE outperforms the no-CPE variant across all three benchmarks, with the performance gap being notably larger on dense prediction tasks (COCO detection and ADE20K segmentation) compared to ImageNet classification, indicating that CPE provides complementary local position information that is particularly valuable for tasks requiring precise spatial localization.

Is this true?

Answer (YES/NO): NO